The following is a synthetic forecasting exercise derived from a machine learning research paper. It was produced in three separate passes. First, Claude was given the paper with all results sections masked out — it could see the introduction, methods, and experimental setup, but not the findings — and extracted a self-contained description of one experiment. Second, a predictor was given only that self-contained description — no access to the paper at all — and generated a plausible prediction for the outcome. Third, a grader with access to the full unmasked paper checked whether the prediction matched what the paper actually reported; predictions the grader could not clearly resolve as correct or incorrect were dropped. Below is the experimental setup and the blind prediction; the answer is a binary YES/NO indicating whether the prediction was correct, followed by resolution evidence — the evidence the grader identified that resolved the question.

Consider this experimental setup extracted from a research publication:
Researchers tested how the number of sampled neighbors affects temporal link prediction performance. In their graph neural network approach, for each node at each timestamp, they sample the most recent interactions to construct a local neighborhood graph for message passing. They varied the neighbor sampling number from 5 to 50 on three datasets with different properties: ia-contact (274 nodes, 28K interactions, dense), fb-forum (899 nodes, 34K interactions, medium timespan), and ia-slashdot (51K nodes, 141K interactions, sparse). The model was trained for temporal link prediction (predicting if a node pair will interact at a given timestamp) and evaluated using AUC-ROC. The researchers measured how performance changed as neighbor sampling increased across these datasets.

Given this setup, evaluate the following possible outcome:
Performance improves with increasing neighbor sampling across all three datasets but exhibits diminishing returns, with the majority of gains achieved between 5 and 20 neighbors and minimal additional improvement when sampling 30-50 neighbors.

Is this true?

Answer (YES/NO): NO